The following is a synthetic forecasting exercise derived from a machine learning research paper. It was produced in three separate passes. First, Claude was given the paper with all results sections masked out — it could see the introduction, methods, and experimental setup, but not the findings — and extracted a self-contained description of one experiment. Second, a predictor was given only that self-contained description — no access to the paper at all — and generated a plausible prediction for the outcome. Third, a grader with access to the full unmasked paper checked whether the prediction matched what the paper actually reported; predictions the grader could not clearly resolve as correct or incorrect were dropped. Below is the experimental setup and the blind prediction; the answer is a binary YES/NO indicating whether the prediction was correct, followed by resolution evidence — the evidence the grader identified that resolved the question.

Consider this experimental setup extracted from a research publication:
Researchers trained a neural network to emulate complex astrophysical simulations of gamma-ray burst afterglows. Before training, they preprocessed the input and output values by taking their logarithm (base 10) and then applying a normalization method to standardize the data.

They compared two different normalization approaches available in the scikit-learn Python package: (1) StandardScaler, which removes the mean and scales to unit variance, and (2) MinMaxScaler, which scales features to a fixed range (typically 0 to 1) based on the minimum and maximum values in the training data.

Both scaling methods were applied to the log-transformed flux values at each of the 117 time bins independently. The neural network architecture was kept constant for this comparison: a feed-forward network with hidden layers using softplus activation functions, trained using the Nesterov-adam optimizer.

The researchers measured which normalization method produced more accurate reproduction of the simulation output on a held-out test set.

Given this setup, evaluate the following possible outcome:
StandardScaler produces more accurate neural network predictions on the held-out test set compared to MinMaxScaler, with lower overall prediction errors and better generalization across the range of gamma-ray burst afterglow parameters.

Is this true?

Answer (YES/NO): YES